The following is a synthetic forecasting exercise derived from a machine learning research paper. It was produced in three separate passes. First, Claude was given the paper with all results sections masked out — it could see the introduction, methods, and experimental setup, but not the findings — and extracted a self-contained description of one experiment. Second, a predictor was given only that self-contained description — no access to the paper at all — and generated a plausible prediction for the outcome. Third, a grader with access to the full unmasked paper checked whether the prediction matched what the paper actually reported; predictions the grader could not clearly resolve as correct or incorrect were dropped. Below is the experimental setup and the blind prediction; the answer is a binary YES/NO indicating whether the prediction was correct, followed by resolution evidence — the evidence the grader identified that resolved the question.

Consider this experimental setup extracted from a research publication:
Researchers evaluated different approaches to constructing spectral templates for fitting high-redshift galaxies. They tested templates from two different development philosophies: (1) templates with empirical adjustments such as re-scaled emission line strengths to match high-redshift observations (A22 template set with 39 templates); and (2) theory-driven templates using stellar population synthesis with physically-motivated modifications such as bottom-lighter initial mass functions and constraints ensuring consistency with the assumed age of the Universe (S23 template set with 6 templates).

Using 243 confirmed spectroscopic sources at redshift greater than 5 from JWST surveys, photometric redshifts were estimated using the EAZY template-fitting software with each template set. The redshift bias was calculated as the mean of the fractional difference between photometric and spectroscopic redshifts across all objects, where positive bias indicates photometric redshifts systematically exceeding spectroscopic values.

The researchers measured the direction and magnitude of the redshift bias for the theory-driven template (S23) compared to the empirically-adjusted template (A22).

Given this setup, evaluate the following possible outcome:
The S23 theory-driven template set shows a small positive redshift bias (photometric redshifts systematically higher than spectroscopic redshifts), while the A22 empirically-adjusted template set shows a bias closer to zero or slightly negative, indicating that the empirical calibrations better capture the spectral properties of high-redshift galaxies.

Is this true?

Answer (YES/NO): NO